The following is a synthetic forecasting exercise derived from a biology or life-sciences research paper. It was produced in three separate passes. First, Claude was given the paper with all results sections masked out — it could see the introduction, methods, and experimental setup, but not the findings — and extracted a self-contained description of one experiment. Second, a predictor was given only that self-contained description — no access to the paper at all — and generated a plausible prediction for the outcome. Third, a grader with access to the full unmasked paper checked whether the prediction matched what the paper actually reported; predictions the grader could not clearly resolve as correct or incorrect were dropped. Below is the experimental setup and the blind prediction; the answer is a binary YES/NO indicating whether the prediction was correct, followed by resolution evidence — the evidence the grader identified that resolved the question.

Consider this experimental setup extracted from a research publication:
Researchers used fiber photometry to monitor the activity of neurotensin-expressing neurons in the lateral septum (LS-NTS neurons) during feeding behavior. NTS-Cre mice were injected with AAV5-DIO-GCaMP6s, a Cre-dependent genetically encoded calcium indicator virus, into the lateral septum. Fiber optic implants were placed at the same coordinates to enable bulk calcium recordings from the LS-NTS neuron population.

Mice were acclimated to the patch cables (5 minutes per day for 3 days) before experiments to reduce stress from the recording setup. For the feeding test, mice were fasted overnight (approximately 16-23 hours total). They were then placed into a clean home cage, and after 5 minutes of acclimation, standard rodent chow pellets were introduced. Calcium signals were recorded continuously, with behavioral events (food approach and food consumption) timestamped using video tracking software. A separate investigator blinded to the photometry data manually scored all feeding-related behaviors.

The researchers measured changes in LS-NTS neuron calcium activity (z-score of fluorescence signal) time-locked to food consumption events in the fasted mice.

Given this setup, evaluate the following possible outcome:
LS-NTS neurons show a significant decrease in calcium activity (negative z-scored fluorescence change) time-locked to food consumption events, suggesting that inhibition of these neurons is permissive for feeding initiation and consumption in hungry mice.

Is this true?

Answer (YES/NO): NO